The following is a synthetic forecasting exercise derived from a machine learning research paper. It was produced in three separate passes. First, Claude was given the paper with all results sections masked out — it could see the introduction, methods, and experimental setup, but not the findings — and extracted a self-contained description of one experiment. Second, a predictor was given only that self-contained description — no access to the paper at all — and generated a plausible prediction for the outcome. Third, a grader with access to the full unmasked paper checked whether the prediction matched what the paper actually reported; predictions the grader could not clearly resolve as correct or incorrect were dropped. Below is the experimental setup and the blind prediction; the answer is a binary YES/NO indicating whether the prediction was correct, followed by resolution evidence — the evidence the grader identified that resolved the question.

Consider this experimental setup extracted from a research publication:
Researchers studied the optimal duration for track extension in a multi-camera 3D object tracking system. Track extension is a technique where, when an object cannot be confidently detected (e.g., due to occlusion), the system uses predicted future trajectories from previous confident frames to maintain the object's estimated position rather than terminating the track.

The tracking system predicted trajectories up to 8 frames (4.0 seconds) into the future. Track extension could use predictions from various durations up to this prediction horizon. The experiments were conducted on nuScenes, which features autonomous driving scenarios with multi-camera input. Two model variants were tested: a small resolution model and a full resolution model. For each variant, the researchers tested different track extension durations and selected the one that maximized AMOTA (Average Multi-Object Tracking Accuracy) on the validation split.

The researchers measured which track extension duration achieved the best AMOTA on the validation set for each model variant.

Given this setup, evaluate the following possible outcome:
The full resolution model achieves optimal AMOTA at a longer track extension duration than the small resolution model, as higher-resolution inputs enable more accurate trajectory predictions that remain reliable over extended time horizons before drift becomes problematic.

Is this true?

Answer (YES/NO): YES